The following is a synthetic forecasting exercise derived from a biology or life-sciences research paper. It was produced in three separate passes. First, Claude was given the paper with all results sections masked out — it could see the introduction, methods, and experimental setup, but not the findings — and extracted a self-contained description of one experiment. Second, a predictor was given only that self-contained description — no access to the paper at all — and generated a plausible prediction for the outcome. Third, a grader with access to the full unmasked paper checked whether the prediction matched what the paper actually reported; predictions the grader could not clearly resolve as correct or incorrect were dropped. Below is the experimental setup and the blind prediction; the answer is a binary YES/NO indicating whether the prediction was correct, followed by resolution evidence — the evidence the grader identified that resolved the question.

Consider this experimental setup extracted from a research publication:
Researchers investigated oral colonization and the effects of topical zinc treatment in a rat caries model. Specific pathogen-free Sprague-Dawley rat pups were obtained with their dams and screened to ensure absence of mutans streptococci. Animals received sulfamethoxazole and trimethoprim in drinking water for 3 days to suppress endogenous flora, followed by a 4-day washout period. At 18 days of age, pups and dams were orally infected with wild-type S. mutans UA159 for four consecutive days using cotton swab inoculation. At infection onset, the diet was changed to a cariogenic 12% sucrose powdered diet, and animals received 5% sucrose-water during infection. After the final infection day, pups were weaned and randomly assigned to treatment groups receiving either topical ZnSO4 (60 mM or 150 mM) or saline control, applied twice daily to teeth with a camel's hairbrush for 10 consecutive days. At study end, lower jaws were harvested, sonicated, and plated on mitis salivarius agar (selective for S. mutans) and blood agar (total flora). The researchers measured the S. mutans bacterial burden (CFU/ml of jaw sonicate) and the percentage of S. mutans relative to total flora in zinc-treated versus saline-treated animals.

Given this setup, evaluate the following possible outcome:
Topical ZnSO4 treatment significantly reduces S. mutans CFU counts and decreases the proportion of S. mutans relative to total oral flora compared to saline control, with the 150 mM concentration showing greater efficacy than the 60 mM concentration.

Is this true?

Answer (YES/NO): NO